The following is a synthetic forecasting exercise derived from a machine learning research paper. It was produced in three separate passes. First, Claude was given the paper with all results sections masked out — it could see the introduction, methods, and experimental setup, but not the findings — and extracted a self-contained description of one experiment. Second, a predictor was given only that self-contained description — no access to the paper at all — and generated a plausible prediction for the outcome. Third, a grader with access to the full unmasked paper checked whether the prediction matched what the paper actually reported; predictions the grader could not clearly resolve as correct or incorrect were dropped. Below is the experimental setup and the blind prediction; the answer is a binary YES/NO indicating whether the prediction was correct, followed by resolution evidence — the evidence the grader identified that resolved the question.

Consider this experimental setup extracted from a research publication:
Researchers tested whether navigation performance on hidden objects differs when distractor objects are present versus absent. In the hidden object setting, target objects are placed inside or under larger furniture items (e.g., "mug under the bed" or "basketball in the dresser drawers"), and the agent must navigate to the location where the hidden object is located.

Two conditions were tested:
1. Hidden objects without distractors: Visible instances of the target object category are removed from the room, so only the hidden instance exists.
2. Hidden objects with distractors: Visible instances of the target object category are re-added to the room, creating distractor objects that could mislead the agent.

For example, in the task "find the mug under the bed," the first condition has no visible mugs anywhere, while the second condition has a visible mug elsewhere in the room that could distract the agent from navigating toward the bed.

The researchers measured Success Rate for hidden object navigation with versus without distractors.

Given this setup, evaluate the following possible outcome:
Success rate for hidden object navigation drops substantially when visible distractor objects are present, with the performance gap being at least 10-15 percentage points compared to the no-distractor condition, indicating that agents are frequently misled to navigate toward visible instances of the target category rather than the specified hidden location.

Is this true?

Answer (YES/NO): NO